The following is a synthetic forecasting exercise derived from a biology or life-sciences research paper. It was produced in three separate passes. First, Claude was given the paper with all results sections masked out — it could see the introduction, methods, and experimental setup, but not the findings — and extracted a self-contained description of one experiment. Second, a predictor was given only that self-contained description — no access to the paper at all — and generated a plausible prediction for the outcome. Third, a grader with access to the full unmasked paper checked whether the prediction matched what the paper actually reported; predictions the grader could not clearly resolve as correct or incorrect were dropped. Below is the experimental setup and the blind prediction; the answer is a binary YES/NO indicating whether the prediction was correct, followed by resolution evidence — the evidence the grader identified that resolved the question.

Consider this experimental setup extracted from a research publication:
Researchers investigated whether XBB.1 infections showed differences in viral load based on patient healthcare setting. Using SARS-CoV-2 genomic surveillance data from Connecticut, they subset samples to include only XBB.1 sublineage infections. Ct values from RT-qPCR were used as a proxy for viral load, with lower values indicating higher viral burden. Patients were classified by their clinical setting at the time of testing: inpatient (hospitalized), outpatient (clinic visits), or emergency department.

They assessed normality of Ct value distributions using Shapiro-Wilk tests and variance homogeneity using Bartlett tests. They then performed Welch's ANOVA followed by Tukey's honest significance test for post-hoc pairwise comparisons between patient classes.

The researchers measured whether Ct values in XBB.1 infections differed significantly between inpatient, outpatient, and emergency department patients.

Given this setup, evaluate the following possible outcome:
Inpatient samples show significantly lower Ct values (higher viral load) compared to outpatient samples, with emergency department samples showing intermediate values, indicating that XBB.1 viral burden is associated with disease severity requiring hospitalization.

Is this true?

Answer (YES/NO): NO